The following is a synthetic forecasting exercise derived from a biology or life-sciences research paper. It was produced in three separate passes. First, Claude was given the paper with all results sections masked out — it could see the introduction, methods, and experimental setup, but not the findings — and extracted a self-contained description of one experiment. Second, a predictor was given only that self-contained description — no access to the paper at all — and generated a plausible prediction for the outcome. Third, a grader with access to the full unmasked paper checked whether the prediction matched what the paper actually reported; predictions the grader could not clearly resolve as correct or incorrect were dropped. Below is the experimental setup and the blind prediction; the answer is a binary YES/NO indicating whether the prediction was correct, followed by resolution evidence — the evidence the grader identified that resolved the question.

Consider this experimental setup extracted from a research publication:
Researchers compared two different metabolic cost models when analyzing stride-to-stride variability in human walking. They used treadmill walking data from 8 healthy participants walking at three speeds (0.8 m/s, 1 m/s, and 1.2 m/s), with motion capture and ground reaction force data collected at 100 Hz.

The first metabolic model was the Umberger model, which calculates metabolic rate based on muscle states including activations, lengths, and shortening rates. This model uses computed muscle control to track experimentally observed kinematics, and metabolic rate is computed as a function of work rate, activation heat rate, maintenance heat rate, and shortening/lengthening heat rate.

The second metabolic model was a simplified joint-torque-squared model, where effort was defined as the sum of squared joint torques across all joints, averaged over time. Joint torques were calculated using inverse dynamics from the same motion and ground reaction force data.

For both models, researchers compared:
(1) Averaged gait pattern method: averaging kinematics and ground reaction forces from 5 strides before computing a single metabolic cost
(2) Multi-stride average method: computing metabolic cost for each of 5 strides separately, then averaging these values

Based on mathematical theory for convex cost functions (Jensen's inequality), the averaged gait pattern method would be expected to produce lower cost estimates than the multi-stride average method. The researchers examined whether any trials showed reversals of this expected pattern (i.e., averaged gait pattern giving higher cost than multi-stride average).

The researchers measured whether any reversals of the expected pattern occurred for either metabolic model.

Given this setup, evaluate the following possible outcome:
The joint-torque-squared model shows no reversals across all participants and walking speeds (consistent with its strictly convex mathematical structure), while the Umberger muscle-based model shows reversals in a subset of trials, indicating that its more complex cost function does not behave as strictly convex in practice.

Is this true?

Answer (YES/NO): YES